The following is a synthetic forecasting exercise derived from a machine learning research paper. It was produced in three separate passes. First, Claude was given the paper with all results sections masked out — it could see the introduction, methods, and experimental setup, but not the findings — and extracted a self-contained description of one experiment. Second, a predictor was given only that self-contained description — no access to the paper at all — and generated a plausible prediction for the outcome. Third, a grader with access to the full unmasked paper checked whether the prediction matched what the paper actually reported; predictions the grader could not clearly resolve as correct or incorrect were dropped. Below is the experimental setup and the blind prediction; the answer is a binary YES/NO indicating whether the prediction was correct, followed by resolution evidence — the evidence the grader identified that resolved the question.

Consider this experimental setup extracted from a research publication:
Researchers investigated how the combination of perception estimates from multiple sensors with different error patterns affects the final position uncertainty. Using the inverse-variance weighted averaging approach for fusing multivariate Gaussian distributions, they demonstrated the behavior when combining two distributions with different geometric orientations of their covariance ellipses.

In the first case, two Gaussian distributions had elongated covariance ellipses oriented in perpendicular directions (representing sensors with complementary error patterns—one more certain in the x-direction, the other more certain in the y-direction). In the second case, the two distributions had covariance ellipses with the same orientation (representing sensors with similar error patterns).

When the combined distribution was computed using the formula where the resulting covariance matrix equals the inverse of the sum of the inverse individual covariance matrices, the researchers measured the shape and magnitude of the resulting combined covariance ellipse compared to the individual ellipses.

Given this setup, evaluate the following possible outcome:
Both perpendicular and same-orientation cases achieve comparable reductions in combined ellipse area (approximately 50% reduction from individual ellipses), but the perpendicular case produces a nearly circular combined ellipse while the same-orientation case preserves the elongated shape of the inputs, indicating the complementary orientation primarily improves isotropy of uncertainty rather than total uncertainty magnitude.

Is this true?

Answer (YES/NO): NO